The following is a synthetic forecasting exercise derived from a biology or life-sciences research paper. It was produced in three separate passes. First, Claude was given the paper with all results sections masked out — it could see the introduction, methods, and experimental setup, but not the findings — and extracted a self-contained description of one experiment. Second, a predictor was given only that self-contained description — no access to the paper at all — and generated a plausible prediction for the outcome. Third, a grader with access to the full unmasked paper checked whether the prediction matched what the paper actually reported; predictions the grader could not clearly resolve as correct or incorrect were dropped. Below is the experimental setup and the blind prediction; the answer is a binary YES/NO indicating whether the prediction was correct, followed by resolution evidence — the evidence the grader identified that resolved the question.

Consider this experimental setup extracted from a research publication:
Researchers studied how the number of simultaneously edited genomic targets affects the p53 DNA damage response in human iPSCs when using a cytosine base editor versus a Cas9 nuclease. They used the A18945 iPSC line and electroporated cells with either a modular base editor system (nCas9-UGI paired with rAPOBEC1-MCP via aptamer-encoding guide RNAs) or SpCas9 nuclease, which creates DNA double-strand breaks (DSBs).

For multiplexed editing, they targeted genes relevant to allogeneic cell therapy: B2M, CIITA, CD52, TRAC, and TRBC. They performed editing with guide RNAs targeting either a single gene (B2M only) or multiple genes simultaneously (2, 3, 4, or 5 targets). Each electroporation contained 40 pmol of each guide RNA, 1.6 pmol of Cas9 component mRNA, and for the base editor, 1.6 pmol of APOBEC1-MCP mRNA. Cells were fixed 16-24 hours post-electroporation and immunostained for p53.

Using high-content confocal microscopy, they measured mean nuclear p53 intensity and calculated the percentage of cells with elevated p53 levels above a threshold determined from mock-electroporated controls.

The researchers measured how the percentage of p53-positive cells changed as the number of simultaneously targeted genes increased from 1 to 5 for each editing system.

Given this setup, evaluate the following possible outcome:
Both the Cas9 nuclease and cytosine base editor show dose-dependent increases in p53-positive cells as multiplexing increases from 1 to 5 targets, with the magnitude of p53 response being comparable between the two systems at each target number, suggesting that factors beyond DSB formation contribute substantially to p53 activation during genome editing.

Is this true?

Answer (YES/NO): NO